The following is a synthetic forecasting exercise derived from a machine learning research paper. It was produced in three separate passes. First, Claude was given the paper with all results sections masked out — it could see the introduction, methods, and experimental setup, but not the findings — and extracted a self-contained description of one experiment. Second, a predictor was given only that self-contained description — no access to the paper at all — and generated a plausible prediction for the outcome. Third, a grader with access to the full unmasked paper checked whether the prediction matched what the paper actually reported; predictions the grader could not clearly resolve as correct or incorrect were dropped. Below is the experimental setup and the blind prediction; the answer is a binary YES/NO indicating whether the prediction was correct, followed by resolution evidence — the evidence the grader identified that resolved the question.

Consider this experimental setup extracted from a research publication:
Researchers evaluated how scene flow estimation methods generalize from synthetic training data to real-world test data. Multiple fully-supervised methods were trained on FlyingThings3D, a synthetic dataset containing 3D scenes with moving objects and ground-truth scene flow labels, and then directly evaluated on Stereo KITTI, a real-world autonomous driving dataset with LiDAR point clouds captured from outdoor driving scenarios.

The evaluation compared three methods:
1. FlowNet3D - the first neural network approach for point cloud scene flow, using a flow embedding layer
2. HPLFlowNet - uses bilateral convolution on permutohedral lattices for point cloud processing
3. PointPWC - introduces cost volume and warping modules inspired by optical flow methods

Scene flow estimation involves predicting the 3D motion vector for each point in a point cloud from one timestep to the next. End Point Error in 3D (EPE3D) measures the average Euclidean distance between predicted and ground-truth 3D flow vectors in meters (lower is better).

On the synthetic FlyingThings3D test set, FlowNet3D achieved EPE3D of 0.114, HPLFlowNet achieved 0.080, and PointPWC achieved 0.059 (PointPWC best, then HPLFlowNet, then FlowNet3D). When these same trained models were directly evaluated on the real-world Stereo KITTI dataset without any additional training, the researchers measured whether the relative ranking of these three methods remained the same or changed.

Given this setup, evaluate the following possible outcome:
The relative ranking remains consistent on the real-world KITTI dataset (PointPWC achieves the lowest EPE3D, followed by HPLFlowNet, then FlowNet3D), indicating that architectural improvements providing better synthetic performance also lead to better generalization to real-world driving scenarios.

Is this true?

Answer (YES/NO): YES